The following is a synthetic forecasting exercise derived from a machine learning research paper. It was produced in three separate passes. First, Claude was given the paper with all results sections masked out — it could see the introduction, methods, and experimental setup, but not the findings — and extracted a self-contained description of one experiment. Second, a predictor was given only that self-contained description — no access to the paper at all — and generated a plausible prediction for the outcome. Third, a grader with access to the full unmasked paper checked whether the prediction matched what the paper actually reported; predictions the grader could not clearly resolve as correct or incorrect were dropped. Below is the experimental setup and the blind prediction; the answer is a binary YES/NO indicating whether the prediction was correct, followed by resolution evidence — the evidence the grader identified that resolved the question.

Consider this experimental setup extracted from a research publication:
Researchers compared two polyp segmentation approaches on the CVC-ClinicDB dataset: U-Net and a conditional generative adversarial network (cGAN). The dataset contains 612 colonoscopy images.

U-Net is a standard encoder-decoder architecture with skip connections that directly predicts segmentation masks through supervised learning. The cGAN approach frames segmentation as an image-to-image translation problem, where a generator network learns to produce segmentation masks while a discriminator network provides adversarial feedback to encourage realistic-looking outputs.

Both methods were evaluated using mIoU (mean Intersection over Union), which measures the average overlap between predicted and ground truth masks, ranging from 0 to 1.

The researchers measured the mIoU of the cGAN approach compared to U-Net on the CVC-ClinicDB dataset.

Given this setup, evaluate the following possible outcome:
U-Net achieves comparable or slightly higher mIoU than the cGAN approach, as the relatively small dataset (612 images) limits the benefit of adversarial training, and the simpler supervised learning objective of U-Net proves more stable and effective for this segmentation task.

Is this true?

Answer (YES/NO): NO